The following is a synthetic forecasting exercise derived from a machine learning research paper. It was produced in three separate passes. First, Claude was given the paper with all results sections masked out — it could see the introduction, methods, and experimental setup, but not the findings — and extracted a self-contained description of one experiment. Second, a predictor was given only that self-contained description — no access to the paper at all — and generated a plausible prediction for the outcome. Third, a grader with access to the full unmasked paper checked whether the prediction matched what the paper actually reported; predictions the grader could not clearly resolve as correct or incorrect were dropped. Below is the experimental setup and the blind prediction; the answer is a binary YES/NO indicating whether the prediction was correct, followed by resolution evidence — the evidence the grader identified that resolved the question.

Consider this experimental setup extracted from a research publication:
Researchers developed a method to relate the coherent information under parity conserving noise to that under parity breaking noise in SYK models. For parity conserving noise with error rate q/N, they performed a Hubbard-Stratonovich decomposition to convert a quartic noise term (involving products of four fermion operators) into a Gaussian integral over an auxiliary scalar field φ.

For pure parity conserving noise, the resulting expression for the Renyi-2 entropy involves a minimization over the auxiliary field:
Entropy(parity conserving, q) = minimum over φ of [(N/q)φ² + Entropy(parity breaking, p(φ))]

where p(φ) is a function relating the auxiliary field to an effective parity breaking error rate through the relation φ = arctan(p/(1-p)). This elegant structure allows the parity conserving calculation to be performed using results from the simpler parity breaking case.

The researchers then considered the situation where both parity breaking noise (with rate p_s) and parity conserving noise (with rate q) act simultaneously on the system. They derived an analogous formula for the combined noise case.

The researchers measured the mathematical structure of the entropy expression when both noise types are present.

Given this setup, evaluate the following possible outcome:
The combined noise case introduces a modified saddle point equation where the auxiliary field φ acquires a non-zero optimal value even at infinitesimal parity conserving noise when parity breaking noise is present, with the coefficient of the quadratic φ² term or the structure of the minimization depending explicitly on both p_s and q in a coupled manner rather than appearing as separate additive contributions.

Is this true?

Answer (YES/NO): NO